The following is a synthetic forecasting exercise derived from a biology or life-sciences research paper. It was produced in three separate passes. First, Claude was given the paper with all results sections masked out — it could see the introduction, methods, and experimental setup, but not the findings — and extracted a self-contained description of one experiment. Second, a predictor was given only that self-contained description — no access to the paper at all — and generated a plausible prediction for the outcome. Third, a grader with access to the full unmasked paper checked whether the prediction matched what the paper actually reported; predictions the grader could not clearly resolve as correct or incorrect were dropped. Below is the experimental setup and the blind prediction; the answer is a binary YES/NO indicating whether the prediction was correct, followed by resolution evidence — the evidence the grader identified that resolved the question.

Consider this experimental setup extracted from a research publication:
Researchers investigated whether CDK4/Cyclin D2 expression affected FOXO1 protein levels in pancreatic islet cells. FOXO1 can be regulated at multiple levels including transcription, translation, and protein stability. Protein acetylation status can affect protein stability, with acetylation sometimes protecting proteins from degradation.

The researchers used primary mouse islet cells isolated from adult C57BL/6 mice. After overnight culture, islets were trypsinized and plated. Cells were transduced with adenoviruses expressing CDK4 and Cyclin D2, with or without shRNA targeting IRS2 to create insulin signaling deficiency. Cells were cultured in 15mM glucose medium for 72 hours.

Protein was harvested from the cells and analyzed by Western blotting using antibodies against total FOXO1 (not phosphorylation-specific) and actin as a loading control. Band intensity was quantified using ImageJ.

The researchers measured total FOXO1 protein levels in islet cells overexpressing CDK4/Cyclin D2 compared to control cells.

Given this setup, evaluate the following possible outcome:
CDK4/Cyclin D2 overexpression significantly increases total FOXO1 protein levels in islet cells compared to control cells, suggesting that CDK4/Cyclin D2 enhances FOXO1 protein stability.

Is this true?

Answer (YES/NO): NO